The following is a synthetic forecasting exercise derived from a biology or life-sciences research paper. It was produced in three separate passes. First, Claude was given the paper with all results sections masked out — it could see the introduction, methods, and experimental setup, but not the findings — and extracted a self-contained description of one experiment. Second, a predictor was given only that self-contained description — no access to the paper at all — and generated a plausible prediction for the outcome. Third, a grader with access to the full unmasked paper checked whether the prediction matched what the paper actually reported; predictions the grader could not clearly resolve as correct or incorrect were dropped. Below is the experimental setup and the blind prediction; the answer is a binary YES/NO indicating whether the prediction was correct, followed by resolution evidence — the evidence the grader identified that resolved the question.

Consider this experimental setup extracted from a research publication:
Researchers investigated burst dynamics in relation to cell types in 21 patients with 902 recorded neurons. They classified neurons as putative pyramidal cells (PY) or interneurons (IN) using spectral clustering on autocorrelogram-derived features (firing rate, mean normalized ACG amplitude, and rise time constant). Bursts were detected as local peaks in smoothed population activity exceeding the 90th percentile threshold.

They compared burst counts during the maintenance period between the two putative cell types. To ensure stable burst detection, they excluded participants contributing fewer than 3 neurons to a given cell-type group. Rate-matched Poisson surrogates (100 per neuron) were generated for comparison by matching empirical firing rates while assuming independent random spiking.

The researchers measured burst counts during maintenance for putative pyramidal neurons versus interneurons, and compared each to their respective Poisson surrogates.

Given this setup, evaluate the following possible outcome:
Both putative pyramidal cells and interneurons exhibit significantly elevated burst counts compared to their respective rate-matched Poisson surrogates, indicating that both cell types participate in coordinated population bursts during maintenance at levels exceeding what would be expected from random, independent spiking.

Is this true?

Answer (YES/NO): YES